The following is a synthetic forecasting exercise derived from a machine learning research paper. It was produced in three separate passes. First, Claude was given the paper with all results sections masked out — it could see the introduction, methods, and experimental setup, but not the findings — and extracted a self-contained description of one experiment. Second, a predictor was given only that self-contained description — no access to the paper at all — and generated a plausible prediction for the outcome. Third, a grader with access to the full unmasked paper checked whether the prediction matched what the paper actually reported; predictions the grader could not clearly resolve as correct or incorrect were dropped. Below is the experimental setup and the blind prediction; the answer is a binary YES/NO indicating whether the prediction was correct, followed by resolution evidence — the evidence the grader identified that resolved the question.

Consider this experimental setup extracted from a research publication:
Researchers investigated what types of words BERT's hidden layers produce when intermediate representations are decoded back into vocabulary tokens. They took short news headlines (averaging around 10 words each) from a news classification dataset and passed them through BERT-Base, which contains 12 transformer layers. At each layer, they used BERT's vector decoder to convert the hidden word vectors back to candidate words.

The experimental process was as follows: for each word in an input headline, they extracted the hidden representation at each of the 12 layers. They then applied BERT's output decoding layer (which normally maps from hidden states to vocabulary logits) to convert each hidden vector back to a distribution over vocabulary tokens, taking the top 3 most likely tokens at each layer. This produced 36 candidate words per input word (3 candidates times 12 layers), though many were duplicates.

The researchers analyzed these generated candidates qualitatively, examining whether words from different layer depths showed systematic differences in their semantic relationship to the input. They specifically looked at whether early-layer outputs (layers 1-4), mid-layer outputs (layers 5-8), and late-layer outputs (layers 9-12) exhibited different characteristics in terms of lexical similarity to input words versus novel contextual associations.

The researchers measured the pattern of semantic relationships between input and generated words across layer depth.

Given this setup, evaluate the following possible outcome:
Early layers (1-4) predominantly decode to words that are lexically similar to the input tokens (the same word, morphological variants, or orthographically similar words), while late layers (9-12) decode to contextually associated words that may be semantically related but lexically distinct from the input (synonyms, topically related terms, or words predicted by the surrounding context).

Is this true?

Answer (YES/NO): NO